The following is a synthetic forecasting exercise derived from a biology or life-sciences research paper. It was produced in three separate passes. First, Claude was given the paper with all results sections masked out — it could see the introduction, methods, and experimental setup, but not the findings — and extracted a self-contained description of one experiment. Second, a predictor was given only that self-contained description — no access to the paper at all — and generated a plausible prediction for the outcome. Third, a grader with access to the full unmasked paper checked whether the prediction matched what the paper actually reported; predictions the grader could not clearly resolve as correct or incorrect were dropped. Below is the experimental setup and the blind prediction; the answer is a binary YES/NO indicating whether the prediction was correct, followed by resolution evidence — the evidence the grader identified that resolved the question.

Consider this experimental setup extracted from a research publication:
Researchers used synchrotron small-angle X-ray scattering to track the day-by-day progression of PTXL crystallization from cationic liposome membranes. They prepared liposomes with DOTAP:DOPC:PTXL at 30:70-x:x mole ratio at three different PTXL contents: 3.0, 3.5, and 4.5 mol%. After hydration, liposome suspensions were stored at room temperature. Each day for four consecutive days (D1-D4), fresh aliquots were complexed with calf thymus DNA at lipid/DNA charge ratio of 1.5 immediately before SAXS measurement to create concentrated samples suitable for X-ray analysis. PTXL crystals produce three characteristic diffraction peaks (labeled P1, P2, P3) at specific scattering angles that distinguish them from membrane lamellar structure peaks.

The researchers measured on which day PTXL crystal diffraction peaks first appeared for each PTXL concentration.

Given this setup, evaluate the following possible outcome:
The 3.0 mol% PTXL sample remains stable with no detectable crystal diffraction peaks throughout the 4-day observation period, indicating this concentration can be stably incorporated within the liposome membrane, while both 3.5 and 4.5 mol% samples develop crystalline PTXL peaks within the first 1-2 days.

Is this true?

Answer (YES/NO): NO